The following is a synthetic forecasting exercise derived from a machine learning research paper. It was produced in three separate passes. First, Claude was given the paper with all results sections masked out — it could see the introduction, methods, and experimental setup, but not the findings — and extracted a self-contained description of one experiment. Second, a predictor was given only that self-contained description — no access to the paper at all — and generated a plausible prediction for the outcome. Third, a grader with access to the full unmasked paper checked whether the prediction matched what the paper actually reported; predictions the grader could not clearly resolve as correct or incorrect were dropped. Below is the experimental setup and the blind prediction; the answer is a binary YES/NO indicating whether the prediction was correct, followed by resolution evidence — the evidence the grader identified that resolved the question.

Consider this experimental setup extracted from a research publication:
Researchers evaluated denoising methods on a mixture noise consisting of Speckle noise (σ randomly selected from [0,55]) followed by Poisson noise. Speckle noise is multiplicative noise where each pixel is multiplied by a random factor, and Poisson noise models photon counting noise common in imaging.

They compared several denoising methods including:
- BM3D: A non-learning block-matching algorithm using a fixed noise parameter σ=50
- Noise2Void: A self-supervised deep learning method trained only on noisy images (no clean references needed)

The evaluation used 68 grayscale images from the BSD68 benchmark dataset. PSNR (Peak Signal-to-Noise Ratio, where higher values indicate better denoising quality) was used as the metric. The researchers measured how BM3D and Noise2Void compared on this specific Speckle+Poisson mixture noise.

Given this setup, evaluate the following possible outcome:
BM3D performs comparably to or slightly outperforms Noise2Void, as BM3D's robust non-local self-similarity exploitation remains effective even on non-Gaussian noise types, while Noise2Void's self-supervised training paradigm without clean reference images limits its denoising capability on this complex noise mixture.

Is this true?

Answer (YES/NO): NO